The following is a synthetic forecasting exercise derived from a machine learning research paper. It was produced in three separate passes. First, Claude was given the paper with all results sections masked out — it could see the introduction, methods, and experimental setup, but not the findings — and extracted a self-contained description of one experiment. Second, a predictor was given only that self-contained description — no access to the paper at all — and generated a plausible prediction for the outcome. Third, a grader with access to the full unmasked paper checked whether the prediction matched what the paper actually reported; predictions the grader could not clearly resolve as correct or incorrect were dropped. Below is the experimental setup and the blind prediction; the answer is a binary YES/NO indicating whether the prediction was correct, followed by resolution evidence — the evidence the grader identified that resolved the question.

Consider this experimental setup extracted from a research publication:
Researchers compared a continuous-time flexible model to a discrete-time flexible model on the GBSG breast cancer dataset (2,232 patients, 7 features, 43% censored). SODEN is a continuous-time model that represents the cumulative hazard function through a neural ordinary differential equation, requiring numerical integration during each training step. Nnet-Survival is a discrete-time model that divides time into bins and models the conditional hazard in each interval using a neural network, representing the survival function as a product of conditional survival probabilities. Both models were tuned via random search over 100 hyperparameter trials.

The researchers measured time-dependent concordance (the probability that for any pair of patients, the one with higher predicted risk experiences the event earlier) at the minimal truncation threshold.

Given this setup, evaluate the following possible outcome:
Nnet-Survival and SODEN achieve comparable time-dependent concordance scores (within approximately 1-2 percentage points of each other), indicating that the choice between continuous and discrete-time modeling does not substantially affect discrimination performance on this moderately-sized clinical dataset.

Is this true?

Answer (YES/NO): YES